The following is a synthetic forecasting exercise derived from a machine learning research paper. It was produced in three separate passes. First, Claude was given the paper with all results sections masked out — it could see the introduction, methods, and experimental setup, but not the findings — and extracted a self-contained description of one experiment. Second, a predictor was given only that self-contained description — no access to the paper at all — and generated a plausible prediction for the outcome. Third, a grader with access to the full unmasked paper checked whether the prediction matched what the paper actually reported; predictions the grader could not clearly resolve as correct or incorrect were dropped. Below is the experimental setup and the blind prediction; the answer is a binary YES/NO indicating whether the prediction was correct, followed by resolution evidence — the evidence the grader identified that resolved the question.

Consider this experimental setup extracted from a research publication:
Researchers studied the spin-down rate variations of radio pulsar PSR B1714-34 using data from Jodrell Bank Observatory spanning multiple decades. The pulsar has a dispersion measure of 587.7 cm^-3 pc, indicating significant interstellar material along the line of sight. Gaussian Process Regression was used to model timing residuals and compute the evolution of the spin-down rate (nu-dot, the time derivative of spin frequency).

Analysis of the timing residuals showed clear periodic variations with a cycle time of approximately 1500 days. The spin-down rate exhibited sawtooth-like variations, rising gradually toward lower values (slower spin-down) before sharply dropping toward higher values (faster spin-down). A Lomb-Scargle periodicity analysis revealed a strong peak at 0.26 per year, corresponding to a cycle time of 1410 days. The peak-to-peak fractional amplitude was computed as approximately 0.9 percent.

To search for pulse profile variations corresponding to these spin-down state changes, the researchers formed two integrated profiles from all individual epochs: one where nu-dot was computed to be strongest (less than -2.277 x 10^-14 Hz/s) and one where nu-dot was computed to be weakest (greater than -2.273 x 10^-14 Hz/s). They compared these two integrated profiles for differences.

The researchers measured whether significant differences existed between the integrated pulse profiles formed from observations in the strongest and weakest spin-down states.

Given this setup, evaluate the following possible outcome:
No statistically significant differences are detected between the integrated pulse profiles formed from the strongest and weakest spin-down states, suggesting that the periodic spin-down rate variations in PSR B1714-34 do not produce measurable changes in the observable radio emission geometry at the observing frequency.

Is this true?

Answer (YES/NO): YES